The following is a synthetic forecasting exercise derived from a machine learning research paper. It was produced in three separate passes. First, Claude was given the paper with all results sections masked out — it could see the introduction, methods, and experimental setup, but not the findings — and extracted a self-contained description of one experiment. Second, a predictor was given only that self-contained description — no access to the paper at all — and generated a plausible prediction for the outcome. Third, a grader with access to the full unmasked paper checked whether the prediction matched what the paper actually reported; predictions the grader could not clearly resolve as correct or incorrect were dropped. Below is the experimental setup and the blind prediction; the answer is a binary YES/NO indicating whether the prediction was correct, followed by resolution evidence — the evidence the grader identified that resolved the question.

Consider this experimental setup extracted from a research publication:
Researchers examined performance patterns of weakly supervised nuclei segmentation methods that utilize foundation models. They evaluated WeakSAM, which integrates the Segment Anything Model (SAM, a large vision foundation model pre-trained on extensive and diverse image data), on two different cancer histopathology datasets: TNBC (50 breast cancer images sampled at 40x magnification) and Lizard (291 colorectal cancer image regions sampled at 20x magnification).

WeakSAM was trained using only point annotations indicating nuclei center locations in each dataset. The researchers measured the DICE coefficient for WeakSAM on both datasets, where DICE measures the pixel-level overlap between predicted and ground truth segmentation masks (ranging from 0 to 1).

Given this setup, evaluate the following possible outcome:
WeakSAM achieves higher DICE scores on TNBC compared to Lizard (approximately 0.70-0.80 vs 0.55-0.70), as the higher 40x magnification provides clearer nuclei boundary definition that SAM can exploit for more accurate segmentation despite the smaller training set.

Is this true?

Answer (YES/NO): NO